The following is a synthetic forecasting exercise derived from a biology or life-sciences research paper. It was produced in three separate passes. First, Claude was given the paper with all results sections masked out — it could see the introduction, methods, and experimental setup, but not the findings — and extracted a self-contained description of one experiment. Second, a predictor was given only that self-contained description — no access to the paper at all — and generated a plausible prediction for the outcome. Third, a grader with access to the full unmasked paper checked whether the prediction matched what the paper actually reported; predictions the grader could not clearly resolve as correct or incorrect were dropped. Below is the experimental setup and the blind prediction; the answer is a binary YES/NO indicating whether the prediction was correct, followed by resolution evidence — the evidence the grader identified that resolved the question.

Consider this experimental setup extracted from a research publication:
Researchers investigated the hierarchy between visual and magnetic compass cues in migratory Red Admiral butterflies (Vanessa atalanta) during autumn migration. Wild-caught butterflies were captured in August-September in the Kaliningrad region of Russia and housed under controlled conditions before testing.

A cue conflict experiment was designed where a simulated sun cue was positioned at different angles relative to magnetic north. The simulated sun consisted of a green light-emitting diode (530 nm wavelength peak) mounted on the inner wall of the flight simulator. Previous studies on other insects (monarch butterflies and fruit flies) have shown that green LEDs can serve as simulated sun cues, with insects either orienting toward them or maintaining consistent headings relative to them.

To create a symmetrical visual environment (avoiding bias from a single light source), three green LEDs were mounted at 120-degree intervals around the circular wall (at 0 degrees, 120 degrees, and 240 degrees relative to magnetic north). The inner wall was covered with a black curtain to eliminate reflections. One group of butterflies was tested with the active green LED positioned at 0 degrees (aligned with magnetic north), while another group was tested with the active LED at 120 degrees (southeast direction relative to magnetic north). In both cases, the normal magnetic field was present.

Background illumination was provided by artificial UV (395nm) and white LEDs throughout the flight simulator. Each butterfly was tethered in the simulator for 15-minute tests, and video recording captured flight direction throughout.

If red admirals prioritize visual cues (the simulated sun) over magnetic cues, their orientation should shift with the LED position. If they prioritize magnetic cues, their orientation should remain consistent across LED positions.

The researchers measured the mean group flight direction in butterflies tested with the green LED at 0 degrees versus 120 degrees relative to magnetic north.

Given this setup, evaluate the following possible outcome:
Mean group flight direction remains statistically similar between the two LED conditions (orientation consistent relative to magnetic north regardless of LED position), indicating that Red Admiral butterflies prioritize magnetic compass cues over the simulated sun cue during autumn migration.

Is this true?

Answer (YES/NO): NO